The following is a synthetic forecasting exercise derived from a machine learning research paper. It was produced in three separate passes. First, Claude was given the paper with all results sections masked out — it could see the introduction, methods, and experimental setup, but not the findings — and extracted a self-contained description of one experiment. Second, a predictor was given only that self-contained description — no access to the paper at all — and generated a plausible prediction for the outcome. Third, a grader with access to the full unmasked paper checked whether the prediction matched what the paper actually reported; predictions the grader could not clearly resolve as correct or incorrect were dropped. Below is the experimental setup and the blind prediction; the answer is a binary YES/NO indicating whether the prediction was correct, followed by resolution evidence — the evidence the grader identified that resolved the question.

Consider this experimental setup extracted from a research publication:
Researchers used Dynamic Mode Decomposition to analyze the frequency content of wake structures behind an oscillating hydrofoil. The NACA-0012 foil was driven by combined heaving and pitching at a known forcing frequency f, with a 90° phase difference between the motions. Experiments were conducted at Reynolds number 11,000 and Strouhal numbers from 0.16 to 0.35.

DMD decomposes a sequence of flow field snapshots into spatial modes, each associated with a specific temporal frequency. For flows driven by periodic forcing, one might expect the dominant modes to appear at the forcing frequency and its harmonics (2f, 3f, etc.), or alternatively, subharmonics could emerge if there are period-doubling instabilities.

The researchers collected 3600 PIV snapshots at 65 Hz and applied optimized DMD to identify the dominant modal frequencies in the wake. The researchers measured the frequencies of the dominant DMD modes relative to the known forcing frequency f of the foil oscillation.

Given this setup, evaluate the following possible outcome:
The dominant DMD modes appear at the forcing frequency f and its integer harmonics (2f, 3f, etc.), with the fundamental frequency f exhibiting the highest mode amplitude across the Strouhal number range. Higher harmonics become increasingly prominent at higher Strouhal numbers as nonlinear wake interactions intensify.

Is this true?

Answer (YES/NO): NO